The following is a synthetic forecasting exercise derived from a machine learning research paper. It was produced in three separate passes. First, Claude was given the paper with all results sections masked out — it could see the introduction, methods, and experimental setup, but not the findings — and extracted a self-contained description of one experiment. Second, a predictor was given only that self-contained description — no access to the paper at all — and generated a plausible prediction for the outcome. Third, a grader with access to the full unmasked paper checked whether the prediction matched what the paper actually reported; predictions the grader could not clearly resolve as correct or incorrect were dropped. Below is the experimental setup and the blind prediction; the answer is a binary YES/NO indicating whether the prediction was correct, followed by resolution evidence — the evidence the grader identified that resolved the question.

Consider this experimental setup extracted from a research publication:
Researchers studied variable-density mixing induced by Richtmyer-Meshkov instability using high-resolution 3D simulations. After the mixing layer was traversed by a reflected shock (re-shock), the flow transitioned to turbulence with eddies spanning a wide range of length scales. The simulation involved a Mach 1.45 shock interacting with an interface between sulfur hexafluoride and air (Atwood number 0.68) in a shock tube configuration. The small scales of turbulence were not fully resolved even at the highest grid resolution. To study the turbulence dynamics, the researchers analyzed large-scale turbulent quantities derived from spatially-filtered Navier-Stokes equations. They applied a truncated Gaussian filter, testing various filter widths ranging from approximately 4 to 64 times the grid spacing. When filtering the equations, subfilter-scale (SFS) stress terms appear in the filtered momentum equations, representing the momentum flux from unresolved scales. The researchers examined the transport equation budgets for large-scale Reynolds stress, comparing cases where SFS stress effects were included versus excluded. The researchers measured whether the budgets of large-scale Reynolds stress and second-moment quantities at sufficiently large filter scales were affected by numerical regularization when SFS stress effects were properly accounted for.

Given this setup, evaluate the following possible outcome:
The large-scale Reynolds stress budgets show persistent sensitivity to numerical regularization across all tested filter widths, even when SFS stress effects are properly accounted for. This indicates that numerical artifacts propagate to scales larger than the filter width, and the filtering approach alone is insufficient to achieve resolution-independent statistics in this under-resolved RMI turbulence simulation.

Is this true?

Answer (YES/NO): NO